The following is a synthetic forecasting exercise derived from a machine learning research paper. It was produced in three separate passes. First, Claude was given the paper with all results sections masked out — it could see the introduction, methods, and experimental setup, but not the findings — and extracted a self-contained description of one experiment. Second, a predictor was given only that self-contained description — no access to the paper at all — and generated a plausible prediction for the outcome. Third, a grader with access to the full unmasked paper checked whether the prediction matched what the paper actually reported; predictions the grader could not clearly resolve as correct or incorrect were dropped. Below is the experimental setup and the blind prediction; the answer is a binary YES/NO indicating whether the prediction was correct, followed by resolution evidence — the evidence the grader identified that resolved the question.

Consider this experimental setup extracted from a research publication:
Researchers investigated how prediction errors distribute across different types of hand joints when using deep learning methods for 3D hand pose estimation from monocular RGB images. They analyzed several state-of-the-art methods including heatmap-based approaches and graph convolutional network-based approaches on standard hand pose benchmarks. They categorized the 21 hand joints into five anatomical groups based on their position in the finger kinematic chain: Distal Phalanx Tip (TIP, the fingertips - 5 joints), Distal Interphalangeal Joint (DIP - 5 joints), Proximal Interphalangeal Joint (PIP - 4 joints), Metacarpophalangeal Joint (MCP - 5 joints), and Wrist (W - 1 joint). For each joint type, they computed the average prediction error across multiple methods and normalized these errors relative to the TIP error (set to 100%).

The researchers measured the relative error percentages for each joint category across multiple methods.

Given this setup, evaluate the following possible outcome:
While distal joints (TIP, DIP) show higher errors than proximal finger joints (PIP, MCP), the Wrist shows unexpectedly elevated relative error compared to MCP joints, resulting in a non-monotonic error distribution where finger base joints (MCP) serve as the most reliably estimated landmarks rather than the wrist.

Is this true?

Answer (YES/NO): NO